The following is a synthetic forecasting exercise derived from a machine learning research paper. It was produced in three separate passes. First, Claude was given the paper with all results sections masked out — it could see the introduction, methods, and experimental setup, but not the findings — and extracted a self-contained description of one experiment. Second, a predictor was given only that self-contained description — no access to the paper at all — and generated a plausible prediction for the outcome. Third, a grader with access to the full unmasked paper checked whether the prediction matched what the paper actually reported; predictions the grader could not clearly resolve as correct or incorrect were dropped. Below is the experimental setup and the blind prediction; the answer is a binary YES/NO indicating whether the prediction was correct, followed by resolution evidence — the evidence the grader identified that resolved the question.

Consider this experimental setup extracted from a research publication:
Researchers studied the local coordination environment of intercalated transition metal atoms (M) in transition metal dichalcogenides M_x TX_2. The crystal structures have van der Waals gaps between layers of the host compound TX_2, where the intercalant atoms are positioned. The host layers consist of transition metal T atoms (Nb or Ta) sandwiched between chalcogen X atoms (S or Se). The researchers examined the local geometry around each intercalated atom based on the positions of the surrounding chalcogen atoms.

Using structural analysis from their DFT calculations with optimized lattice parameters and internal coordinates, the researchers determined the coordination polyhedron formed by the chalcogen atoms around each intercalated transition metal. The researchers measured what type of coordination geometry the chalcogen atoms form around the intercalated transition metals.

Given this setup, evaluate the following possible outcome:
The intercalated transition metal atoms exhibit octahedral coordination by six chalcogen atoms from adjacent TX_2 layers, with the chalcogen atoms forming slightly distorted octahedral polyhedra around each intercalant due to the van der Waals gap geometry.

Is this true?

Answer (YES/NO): YES